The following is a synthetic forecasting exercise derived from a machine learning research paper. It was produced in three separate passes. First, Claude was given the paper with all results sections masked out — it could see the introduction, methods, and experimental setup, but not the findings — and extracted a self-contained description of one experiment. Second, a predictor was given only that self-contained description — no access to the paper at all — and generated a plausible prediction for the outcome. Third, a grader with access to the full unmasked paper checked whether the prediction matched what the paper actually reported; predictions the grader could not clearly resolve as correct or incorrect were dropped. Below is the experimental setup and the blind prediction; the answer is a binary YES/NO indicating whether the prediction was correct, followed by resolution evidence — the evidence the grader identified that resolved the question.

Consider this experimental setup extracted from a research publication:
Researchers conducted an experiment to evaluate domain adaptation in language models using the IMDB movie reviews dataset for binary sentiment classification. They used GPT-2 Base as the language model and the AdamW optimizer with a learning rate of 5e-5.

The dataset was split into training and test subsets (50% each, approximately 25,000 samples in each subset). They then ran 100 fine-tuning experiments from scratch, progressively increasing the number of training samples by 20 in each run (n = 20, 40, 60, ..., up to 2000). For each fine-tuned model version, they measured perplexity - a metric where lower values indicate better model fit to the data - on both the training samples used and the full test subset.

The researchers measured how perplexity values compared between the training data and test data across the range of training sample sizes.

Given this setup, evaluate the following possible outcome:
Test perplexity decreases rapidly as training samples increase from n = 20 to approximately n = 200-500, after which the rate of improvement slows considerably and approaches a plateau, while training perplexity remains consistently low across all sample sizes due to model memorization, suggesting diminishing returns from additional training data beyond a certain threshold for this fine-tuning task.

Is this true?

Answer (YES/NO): NO